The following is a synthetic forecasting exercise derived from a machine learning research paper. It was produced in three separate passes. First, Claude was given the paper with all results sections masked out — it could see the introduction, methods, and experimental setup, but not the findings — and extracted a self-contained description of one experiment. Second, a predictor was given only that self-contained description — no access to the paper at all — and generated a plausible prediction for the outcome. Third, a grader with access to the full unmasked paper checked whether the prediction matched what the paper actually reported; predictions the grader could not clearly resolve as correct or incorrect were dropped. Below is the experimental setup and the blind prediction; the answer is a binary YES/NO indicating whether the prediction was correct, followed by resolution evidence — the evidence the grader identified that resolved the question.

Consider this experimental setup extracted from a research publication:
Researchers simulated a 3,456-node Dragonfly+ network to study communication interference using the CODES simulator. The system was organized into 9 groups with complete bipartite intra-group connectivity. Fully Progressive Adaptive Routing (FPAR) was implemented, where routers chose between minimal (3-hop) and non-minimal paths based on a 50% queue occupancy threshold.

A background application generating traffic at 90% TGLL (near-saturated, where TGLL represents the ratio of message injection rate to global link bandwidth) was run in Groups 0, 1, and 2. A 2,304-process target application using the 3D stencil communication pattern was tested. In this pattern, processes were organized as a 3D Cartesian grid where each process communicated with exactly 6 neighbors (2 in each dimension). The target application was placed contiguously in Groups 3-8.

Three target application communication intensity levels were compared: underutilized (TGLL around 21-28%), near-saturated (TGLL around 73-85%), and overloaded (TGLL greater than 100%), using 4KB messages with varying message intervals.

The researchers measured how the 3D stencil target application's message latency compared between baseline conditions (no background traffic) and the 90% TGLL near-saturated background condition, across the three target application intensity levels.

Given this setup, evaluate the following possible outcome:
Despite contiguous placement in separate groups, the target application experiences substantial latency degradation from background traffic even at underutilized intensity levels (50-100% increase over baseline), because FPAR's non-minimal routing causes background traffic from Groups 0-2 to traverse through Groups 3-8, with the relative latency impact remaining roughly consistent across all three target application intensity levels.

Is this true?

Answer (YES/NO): NO